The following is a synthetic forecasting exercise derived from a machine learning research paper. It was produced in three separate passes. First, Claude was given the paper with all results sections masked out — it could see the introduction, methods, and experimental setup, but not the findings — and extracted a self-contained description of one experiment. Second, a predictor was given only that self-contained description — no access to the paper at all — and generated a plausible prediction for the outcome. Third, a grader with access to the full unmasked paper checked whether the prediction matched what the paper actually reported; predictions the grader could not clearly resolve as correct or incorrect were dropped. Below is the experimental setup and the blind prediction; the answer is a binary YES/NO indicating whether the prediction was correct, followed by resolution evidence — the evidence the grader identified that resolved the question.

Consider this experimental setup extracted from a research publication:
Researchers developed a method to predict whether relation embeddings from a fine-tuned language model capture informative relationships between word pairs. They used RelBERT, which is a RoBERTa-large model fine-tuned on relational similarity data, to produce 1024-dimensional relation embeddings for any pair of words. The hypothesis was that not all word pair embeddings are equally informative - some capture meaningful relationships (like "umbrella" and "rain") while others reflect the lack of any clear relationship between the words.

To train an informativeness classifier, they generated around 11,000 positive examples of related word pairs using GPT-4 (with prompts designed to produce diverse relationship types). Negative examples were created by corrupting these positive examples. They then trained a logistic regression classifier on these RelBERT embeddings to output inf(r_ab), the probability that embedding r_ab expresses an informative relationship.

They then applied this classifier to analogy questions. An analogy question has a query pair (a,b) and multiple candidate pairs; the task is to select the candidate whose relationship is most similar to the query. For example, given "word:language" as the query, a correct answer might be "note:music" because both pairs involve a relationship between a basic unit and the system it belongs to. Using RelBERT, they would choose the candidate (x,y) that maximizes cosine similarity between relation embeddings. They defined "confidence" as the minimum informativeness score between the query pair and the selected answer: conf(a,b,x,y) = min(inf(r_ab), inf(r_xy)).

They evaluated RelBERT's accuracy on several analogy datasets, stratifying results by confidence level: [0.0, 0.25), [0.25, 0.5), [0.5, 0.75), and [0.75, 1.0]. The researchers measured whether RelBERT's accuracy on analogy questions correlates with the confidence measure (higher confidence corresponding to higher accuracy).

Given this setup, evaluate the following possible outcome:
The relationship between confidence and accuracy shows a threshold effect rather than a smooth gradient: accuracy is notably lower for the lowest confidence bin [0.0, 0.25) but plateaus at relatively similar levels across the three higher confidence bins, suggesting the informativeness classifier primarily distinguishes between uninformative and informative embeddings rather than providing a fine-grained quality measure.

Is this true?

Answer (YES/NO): NO